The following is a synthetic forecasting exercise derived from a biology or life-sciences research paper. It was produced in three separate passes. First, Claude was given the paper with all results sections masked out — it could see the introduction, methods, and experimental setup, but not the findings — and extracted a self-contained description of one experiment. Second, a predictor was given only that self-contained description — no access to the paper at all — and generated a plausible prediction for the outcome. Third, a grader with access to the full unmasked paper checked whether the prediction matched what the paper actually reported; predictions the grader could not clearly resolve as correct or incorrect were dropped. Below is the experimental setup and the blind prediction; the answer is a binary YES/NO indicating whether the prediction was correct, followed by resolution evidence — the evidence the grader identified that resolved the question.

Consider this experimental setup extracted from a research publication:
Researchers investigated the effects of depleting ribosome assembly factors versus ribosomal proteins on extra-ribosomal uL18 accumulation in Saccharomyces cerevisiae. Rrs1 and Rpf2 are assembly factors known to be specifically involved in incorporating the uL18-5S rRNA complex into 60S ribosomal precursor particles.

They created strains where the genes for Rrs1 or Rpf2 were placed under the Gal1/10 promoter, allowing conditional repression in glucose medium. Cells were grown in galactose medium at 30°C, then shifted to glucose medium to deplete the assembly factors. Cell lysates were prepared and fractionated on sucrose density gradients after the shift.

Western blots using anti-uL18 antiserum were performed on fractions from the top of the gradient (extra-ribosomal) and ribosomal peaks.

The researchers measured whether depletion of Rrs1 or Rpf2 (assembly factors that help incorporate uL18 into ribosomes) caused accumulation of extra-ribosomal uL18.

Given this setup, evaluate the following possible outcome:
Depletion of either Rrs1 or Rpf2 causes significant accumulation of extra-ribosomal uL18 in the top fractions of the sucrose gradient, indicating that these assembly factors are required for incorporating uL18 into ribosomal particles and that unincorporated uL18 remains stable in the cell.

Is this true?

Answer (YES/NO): YES